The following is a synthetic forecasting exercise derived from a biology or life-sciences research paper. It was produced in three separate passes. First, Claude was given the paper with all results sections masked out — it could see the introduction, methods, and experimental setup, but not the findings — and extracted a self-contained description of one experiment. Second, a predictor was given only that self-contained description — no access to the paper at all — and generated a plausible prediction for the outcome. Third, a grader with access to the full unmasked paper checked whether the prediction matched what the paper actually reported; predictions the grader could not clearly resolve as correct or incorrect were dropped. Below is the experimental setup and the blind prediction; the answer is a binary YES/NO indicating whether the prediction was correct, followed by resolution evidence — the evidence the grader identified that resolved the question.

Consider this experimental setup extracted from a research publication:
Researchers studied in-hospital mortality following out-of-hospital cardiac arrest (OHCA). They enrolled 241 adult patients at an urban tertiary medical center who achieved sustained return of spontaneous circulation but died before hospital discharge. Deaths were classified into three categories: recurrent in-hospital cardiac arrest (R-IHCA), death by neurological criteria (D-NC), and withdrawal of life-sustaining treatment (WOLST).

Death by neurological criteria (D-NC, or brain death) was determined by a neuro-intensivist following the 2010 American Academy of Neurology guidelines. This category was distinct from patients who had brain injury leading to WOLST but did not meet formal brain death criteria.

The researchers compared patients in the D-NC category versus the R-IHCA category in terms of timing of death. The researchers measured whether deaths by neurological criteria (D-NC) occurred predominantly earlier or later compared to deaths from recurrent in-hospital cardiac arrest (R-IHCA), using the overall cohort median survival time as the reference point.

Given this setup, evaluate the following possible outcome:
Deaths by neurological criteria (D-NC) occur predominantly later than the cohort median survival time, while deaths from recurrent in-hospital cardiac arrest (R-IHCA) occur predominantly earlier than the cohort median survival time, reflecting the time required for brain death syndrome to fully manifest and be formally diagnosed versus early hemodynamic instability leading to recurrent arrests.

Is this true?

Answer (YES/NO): YES